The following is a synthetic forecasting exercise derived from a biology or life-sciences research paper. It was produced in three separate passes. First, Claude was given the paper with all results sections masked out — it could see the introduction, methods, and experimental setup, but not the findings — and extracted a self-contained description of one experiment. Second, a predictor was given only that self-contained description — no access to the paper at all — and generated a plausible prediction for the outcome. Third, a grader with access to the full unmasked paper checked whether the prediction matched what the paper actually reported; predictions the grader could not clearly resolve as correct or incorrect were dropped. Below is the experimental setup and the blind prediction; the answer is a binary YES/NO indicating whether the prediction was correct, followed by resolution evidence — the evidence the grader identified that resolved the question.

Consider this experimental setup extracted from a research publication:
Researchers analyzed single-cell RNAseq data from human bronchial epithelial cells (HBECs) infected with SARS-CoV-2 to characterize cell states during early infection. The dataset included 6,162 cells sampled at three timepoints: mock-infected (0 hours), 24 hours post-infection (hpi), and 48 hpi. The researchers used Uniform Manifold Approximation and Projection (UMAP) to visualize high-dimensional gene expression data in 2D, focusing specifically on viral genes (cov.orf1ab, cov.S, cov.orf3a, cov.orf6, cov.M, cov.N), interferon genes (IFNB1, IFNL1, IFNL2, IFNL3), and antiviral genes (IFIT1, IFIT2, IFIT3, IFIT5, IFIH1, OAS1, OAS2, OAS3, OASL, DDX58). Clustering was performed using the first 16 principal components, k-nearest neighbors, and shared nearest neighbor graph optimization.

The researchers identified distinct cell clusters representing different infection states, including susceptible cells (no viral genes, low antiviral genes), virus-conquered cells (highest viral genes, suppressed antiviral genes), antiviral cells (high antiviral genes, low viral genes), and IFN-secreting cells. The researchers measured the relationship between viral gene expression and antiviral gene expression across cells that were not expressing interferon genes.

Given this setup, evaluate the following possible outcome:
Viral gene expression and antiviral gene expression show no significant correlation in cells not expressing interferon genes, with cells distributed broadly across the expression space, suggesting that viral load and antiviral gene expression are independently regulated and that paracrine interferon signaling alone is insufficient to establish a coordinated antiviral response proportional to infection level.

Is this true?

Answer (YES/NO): NO